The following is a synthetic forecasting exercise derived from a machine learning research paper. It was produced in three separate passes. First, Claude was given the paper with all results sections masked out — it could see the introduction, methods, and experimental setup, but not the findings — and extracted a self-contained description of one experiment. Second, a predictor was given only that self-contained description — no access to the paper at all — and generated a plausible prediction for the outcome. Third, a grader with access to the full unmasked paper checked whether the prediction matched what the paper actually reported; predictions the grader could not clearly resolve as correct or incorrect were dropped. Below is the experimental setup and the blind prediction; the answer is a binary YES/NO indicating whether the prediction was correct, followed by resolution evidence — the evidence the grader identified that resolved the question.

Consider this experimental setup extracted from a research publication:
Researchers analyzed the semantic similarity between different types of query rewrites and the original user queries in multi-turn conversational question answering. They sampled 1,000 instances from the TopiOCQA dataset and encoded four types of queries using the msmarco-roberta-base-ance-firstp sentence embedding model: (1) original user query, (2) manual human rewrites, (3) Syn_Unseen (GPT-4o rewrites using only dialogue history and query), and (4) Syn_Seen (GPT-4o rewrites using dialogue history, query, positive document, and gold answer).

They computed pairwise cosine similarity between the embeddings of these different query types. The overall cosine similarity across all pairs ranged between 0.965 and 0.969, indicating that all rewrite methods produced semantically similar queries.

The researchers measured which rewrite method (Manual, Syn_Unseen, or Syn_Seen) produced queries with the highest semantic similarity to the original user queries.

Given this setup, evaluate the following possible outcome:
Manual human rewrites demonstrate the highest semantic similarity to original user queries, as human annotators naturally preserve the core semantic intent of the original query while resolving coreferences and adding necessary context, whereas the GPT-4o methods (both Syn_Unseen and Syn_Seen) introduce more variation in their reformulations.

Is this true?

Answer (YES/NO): NO